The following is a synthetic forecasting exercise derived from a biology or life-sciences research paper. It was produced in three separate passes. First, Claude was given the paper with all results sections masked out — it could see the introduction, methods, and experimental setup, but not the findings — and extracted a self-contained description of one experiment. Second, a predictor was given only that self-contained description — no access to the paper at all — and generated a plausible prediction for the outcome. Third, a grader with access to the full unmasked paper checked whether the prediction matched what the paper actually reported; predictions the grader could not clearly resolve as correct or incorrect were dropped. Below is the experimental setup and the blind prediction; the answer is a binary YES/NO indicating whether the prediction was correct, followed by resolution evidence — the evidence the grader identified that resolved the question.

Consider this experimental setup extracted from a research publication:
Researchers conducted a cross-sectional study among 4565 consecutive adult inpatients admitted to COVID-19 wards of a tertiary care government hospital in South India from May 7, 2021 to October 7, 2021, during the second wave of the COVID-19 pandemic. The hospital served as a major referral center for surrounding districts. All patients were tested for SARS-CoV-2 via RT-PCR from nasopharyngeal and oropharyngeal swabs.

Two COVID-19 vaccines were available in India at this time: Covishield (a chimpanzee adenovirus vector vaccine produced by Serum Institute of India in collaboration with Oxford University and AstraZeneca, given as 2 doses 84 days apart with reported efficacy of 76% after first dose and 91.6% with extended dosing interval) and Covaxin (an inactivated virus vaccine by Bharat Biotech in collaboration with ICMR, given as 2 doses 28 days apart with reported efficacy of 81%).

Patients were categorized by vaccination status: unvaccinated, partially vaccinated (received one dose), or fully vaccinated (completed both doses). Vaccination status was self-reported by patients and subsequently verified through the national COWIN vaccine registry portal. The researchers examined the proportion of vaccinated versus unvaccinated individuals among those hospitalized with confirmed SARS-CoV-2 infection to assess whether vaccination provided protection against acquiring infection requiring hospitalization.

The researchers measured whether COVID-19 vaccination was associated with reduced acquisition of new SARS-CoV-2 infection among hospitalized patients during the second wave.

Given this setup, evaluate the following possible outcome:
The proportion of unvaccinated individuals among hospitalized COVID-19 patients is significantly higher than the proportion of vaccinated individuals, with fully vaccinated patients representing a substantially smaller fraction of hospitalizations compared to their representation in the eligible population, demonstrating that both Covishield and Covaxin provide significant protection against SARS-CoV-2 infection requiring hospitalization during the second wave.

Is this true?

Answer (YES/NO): NO